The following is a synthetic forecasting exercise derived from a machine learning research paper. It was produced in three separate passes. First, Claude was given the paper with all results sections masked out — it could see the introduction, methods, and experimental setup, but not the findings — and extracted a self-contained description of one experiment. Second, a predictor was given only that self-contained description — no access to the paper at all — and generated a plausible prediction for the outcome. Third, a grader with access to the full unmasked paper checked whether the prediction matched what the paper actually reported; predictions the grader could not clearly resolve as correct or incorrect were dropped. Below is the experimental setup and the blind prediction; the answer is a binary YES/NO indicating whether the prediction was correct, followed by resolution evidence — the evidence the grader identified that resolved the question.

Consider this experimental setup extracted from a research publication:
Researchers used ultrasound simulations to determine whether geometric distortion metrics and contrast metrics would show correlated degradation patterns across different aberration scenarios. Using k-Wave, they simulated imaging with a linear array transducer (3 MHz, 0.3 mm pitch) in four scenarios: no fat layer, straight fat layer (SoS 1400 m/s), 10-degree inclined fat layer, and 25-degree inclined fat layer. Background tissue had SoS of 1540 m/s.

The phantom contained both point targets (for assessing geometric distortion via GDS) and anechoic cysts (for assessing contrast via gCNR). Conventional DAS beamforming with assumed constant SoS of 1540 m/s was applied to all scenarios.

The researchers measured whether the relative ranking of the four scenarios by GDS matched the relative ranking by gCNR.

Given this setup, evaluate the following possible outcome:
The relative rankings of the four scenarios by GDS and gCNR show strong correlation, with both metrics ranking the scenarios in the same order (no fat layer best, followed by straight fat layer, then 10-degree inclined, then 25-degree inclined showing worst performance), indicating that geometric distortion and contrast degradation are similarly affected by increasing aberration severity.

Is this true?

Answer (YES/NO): NO